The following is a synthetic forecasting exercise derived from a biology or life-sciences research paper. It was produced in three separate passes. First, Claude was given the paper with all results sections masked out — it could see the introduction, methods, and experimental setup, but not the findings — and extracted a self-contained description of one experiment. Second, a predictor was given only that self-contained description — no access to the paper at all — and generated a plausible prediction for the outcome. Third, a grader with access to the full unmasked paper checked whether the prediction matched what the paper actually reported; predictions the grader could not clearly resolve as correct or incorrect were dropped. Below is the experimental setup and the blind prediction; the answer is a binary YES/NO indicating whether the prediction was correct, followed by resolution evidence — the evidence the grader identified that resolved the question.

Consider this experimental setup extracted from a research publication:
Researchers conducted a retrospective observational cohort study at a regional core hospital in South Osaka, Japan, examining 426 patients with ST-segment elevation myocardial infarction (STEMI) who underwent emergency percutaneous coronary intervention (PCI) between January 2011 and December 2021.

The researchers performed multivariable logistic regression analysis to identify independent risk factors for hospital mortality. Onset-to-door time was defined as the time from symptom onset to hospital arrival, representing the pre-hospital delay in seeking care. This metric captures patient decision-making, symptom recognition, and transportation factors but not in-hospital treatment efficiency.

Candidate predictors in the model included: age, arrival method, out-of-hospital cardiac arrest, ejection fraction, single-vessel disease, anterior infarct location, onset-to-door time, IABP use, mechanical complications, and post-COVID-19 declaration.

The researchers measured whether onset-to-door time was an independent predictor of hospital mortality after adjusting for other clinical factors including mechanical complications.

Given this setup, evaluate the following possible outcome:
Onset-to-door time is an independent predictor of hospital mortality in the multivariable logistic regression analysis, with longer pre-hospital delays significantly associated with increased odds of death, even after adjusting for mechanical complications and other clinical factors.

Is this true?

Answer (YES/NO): NO